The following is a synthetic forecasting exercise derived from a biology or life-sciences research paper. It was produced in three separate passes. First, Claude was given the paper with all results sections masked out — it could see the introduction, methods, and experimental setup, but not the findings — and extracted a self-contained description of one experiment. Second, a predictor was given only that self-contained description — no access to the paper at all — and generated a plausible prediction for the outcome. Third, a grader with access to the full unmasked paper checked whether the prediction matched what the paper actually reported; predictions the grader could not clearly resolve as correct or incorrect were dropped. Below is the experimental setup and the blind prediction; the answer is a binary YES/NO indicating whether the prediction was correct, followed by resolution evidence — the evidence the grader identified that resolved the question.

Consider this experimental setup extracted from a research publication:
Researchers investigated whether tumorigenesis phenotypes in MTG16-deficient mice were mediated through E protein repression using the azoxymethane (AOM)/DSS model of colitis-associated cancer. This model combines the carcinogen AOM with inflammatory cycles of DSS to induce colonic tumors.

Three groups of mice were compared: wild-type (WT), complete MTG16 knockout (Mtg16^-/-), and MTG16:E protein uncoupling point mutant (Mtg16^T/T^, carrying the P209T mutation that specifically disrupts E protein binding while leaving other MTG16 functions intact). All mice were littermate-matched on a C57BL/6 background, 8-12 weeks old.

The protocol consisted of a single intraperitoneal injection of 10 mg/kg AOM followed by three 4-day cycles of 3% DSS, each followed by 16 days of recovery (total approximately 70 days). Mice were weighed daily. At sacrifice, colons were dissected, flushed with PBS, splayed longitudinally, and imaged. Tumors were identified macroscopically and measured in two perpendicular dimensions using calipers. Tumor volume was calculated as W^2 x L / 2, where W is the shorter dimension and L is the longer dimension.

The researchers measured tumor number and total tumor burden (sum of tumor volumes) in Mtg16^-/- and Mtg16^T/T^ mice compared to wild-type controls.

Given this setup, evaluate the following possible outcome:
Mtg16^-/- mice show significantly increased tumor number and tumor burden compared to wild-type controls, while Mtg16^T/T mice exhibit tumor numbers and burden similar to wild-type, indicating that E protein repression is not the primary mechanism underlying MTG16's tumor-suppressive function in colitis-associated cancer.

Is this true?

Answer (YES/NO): NO